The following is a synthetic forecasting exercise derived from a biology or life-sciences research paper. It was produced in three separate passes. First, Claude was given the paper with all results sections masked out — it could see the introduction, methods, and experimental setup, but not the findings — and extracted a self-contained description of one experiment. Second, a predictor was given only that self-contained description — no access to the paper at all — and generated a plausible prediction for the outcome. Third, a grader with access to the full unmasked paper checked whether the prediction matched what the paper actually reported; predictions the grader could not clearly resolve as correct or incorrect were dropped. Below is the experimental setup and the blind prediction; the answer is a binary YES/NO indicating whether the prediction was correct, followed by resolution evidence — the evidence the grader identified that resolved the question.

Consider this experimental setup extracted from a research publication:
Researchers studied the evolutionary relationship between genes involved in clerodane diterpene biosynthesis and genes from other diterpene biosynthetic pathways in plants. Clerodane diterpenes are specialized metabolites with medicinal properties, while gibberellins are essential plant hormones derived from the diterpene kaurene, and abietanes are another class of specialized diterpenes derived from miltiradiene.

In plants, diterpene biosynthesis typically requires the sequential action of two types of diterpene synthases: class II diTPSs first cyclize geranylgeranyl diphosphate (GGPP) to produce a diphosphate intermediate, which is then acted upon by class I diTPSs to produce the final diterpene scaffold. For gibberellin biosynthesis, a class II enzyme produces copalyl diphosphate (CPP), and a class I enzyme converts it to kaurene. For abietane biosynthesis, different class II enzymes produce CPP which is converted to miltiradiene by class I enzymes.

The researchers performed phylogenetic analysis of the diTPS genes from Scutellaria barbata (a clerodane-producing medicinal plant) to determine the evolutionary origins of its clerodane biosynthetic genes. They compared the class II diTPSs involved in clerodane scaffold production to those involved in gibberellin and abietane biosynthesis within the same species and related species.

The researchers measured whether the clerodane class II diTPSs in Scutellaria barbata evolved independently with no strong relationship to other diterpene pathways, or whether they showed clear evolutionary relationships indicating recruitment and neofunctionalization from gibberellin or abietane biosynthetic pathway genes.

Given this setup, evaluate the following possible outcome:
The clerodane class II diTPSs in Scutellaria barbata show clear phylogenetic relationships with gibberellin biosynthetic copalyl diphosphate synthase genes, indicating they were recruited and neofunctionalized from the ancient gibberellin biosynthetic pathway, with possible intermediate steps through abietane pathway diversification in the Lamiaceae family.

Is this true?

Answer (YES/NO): NO